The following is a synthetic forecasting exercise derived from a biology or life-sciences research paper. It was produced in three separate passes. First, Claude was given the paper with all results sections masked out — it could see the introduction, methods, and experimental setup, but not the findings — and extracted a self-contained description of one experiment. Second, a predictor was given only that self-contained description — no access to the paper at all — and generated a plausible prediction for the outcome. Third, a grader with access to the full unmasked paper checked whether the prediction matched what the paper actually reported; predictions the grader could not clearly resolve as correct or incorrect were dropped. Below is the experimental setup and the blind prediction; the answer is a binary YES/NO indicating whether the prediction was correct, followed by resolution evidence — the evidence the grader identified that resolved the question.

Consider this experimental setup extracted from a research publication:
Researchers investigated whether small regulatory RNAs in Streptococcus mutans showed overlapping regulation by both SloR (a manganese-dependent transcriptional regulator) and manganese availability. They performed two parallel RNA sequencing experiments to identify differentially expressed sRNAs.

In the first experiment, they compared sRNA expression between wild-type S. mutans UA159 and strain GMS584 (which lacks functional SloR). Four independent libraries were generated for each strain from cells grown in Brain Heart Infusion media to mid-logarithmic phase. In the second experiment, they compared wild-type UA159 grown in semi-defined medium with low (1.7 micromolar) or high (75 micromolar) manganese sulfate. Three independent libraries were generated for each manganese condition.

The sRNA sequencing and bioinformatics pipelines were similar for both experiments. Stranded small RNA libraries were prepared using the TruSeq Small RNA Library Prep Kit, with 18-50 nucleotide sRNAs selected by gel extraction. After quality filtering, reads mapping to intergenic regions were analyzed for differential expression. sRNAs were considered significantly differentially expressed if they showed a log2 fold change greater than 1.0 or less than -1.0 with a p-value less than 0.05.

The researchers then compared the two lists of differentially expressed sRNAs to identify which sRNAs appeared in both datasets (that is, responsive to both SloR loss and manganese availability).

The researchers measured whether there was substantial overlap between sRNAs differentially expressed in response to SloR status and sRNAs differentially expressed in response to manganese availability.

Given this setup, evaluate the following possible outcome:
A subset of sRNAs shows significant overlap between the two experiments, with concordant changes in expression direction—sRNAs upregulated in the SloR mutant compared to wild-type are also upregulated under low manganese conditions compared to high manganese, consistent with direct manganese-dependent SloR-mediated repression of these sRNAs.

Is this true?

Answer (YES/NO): NO